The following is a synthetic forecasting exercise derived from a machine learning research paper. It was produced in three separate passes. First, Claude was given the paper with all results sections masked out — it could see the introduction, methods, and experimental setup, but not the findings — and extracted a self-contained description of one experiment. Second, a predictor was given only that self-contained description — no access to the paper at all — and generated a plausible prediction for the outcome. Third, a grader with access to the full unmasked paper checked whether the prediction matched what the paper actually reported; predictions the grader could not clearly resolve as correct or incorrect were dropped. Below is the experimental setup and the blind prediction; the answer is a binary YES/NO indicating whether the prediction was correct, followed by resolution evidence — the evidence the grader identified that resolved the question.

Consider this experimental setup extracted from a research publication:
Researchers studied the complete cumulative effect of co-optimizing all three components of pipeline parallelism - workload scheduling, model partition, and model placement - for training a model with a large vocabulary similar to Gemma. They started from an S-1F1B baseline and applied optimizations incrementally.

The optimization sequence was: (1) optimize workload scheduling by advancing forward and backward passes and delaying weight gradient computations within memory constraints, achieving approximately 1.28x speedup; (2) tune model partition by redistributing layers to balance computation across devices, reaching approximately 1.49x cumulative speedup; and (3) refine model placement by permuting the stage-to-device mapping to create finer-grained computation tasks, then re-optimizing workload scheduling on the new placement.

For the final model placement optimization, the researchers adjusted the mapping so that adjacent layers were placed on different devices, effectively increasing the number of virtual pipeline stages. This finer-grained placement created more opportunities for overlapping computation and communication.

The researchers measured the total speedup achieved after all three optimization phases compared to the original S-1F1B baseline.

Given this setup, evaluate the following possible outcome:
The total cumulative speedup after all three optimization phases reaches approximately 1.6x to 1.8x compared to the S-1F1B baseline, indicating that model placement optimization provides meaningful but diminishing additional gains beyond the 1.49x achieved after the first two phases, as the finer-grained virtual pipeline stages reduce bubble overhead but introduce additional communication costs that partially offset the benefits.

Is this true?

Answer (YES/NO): YES